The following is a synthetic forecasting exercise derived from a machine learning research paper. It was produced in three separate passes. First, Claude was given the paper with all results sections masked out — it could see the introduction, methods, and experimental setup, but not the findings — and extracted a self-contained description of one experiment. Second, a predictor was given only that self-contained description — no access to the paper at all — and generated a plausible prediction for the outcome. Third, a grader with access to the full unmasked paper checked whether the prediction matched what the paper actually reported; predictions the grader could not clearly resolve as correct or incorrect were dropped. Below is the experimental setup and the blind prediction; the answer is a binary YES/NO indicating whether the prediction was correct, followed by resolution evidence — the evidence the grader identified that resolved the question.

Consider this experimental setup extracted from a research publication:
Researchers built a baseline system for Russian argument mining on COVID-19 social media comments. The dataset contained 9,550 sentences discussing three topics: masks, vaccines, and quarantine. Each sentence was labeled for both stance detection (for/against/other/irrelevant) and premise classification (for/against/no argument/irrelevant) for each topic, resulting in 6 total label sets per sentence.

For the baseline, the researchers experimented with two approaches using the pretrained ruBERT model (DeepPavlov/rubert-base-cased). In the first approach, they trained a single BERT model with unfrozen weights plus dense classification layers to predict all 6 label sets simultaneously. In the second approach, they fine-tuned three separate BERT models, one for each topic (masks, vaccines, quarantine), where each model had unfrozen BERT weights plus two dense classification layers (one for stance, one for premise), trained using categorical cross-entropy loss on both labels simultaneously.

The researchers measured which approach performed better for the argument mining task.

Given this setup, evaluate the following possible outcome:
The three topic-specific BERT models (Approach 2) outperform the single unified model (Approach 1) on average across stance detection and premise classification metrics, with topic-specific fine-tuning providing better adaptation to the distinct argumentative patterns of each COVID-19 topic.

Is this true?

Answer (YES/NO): YES